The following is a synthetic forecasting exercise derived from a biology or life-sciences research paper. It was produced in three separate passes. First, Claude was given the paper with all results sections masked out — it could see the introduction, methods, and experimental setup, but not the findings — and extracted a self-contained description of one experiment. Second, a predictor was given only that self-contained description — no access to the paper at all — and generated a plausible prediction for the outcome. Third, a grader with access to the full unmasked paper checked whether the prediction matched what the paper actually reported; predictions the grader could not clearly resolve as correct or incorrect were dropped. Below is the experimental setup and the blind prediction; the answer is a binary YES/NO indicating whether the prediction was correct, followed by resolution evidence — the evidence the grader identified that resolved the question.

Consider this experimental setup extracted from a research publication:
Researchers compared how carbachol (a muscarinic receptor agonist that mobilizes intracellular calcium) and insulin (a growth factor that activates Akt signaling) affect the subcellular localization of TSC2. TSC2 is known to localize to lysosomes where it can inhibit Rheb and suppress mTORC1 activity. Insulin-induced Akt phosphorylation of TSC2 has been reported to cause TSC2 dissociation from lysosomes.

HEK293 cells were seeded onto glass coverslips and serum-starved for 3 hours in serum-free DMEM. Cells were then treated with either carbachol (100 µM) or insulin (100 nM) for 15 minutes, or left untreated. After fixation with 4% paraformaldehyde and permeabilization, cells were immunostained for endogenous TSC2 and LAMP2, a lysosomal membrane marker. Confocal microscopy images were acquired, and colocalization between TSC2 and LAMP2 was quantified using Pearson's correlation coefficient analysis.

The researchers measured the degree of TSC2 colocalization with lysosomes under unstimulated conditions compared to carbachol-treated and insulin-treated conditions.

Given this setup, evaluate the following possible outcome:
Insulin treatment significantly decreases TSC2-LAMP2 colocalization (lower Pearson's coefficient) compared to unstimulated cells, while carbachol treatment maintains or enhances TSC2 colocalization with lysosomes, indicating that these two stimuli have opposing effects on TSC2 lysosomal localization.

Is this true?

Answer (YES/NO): NO